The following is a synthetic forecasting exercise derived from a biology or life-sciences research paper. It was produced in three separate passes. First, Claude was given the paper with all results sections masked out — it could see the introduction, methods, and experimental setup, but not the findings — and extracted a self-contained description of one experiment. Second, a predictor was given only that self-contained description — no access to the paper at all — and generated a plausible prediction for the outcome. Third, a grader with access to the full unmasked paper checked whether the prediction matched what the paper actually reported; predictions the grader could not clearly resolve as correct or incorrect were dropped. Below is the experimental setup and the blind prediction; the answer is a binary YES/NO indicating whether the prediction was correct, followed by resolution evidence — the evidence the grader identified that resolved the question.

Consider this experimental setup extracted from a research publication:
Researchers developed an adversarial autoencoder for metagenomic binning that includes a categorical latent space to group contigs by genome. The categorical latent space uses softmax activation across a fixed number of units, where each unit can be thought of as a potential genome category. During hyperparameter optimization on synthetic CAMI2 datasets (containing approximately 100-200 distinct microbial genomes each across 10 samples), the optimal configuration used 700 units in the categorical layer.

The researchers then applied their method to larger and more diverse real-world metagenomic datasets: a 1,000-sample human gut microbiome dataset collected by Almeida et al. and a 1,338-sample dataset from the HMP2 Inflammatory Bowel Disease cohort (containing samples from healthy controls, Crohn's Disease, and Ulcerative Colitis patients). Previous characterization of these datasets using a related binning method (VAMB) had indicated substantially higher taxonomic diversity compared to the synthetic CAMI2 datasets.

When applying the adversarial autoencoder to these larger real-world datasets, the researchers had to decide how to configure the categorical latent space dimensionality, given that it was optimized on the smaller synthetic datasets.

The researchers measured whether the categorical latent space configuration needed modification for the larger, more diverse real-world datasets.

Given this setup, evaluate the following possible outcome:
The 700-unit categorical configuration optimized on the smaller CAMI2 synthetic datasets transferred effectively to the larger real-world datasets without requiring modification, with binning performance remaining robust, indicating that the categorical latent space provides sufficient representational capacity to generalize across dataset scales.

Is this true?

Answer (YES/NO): NO